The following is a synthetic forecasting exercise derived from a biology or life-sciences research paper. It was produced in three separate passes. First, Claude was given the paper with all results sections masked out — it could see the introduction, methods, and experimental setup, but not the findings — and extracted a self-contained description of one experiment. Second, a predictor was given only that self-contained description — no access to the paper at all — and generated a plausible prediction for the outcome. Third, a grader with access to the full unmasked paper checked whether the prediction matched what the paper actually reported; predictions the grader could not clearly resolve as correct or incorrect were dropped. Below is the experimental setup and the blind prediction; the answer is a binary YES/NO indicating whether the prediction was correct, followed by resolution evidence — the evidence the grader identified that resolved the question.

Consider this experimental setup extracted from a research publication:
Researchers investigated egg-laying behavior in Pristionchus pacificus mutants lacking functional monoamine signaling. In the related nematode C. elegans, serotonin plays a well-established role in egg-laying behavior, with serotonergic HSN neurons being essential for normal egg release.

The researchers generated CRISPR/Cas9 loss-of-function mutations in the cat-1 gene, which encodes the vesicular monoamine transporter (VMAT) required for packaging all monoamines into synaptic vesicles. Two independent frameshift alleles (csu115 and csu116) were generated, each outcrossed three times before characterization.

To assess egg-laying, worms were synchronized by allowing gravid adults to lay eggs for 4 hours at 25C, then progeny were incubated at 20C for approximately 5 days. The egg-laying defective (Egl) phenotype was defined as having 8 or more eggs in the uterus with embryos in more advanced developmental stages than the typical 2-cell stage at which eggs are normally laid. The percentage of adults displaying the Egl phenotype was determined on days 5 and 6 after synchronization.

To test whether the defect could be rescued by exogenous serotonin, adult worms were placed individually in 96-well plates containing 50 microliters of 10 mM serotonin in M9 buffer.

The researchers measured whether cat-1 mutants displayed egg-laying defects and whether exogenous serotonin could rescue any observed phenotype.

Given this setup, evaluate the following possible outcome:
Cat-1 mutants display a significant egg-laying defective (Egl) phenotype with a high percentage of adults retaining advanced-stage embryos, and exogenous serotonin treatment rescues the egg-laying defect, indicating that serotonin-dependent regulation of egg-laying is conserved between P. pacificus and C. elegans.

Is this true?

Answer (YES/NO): YES